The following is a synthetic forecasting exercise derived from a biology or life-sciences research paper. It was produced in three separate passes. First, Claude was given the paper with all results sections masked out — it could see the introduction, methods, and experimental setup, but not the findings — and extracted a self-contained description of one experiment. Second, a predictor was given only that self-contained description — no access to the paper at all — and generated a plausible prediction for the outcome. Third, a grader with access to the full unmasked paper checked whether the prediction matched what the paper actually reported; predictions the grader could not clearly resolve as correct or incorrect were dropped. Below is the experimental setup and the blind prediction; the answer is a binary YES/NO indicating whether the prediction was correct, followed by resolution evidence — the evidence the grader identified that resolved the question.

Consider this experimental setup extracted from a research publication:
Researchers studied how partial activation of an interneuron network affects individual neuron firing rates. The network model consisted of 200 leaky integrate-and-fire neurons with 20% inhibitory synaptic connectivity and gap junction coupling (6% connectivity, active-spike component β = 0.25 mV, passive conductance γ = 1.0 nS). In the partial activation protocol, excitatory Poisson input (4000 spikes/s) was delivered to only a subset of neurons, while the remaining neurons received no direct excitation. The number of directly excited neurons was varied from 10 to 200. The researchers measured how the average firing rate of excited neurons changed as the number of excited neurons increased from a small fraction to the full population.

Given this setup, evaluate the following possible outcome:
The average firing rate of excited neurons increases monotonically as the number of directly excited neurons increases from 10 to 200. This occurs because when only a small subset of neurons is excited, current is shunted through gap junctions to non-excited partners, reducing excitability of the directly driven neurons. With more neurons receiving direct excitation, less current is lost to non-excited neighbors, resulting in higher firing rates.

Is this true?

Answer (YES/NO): NO